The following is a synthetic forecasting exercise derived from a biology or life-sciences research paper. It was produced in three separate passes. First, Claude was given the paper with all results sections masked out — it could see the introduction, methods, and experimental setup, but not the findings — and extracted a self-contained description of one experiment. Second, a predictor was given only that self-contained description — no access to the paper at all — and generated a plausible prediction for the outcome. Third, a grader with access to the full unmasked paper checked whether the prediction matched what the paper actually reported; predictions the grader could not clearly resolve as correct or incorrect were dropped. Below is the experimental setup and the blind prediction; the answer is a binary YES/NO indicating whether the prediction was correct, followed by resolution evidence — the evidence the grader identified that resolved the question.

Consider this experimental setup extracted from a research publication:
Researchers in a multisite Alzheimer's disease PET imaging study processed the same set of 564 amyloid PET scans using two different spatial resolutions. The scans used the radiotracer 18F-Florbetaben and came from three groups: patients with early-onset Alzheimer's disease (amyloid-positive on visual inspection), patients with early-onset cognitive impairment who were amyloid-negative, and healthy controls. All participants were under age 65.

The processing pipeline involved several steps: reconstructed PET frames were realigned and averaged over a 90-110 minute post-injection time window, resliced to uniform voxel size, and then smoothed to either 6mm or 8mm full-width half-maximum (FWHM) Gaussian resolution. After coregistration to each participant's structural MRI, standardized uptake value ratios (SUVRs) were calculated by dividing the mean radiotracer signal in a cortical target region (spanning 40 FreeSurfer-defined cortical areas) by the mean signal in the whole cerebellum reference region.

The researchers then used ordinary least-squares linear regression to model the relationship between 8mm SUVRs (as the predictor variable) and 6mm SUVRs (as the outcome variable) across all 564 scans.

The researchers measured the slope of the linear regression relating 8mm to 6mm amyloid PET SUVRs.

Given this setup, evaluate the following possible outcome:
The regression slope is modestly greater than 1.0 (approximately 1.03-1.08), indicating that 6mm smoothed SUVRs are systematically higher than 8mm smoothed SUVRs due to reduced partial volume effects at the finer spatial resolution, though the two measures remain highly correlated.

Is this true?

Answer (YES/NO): YES